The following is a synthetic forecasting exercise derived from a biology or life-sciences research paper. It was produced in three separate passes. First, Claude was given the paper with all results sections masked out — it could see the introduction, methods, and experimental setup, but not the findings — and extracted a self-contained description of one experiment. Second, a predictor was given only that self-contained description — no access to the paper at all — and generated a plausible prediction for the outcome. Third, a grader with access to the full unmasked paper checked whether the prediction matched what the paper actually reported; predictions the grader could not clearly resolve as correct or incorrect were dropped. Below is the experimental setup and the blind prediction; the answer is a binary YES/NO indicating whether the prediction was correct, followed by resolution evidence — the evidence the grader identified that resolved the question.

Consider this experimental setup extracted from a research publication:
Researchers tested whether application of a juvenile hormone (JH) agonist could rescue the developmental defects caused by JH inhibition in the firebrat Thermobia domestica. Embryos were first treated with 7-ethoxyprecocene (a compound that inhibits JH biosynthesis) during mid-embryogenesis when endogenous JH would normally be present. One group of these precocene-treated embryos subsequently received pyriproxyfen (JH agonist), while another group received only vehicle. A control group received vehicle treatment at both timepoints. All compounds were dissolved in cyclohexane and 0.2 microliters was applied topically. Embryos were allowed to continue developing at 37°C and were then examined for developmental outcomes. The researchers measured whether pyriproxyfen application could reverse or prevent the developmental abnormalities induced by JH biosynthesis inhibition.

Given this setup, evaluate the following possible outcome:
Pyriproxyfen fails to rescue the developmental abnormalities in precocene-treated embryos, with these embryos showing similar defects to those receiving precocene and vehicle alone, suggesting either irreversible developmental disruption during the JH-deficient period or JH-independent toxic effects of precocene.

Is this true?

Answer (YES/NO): NO